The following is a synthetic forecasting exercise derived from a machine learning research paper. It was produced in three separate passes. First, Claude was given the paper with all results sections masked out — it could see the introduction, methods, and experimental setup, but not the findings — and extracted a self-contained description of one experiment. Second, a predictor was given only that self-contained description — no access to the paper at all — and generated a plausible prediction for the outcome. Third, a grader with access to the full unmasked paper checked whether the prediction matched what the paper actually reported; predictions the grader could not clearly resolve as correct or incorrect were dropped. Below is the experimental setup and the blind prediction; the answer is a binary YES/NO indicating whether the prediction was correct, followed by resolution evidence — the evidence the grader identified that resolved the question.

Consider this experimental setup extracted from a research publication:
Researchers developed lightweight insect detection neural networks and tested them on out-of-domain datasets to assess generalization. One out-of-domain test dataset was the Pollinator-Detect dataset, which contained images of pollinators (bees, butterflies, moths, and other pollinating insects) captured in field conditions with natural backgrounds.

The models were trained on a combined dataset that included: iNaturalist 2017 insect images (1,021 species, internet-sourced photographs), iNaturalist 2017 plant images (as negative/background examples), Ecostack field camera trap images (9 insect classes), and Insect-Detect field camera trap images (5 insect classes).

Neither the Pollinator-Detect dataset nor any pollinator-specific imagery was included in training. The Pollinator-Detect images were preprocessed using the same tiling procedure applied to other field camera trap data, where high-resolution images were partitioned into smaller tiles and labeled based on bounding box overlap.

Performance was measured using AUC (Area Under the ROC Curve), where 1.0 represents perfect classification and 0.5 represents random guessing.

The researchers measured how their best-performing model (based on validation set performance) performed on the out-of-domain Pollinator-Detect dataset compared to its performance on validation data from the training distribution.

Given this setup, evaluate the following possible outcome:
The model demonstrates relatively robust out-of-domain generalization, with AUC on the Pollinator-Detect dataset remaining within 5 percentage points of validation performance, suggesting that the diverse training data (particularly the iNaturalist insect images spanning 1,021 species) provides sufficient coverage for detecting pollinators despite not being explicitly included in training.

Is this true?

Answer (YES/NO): NO